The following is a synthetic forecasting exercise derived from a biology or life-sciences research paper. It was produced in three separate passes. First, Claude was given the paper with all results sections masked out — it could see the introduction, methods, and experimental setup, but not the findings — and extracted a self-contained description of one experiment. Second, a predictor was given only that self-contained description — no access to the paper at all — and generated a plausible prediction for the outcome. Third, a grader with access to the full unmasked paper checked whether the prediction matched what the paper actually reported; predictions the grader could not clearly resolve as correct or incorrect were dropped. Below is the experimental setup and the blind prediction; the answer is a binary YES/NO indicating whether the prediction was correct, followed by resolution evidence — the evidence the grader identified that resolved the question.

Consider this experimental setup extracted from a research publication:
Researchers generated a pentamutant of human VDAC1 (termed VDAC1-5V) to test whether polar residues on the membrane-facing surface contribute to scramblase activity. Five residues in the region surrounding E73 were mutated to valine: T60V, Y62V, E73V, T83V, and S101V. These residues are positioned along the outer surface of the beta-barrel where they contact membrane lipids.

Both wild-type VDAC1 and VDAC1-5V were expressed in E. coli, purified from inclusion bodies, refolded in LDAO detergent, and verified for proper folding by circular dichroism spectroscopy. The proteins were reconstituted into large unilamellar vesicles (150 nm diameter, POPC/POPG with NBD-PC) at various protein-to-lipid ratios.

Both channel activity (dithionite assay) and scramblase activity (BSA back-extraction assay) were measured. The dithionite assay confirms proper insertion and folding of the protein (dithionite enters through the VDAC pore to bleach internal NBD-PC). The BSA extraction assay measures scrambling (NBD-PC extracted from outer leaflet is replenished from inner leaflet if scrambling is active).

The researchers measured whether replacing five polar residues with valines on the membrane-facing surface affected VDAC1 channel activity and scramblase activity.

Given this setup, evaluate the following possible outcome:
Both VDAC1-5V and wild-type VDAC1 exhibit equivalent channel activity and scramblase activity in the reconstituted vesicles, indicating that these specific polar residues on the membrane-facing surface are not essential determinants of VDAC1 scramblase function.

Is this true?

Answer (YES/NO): NO